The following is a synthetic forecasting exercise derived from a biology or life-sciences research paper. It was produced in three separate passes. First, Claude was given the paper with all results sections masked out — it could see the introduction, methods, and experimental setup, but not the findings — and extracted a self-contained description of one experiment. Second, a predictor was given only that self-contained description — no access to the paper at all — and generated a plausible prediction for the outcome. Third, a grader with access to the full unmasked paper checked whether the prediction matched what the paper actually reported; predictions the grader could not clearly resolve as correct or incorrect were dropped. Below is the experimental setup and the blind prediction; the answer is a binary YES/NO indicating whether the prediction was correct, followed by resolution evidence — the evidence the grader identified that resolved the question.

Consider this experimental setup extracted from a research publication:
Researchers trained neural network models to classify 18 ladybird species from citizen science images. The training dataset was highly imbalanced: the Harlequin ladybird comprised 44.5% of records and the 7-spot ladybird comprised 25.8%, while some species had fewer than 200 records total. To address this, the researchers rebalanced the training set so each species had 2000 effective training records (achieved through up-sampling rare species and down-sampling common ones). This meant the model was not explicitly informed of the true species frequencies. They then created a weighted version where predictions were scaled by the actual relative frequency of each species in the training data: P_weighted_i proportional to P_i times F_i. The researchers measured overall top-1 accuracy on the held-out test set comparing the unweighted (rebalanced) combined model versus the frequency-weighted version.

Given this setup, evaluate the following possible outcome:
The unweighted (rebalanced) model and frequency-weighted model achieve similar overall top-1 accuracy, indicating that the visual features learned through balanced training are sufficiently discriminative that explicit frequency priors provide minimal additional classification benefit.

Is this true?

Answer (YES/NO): NO